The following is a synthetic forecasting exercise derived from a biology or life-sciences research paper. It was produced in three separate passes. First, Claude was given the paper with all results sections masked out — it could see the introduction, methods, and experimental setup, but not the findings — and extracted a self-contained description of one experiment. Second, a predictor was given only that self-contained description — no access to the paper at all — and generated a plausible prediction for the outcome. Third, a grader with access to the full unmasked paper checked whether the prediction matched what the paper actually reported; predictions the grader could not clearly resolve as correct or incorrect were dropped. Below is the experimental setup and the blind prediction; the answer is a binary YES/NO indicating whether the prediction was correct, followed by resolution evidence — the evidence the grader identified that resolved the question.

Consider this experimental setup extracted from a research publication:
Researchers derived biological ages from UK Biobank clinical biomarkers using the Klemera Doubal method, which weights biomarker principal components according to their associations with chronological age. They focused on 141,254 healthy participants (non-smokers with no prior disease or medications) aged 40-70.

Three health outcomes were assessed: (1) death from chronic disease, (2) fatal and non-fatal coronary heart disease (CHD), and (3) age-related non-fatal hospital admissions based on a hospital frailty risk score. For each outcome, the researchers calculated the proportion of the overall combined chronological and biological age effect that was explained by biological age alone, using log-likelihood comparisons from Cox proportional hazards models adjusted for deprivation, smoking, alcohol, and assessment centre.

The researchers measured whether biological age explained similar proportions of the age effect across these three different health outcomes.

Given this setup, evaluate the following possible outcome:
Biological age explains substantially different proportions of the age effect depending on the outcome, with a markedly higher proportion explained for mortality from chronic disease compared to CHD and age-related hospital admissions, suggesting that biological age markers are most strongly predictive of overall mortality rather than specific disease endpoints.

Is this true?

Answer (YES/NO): NO